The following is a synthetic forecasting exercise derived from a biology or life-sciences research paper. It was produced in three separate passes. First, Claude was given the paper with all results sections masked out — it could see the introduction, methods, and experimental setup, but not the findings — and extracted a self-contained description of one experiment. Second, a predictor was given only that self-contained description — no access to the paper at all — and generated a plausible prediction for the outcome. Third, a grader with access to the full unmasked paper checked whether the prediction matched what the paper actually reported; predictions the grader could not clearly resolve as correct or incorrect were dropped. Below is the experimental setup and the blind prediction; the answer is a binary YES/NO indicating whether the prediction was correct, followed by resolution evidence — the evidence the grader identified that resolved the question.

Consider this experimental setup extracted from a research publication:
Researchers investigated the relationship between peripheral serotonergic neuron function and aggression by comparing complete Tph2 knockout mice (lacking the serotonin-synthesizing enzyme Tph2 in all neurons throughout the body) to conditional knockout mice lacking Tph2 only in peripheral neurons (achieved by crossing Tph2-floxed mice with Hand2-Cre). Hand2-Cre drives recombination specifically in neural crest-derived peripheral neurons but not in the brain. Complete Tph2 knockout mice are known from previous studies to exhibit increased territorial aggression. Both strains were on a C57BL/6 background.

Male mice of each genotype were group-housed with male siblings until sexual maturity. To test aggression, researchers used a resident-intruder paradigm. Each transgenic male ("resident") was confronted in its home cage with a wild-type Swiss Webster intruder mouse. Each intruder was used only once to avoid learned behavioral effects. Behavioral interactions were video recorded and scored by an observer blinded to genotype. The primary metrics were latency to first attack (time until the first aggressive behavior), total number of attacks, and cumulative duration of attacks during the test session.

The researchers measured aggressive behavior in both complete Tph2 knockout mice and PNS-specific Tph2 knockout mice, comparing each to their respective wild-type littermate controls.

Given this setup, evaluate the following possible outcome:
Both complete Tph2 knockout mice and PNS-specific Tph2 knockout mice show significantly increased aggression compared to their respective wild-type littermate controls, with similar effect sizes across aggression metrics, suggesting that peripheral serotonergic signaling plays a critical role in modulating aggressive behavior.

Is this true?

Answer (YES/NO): NO